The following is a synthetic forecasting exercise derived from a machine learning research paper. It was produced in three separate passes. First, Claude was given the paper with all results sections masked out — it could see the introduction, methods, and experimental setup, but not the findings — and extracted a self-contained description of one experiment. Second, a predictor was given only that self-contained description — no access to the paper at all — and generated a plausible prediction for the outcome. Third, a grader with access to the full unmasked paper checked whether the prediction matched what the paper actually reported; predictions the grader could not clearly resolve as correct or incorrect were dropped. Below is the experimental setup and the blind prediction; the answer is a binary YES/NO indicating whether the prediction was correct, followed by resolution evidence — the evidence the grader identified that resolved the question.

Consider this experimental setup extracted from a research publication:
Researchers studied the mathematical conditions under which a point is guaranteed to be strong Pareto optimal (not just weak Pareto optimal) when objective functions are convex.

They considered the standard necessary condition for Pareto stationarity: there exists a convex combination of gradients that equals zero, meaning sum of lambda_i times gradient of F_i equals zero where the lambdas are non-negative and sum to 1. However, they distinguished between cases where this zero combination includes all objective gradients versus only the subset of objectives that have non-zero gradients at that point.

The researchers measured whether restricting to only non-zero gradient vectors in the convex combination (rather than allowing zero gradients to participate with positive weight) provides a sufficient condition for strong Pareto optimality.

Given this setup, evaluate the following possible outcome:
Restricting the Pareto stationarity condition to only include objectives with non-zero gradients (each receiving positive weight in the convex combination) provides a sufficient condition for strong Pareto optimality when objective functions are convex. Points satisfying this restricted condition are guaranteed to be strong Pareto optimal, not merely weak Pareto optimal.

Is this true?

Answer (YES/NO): YES